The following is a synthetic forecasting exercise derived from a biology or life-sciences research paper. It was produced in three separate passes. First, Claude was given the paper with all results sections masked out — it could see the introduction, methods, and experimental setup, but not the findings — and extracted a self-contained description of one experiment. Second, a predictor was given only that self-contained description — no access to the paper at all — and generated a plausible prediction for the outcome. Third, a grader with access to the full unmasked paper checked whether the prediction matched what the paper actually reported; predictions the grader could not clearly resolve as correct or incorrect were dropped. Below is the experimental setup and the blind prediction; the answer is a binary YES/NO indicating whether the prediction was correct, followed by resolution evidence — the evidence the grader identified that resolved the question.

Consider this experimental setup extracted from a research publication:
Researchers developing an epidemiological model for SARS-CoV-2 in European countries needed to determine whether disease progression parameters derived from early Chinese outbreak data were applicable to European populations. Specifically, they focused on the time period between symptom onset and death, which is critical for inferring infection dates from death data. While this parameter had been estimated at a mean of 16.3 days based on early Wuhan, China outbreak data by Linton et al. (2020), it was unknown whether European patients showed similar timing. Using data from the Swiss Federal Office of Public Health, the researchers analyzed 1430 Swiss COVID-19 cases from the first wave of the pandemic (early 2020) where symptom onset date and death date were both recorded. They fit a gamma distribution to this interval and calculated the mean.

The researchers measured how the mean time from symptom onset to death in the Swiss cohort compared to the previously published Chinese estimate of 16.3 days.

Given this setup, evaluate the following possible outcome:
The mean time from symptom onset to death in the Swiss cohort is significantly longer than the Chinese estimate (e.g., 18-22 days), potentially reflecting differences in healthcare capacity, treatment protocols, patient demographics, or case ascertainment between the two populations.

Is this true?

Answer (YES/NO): NO